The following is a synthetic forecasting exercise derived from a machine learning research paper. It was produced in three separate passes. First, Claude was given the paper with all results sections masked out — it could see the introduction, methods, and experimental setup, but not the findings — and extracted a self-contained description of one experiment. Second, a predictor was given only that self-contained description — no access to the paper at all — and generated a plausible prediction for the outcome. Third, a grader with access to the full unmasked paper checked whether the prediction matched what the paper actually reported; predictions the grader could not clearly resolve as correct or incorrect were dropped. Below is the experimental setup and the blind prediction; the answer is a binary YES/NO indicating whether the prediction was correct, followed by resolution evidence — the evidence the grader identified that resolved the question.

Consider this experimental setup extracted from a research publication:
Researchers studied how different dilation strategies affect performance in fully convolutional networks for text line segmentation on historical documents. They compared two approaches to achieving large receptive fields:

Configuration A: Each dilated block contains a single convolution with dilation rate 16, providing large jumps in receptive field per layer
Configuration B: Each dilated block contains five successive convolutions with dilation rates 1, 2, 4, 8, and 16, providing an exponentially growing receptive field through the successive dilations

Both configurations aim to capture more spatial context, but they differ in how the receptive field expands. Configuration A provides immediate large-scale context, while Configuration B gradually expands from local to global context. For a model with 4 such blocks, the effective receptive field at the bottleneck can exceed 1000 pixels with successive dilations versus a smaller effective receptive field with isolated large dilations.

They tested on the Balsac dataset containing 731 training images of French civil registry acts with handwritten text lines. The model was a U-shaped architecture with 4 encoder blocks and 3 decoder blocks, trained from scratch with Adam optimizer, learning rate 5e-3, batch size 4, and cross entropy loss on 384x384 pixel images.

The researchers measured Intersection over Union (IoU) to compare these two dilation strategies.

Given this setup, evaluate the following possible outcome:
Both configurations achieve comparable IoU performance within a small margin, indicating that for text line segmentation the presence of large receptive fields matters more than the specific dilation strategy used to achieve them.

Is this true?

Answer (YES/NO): NO